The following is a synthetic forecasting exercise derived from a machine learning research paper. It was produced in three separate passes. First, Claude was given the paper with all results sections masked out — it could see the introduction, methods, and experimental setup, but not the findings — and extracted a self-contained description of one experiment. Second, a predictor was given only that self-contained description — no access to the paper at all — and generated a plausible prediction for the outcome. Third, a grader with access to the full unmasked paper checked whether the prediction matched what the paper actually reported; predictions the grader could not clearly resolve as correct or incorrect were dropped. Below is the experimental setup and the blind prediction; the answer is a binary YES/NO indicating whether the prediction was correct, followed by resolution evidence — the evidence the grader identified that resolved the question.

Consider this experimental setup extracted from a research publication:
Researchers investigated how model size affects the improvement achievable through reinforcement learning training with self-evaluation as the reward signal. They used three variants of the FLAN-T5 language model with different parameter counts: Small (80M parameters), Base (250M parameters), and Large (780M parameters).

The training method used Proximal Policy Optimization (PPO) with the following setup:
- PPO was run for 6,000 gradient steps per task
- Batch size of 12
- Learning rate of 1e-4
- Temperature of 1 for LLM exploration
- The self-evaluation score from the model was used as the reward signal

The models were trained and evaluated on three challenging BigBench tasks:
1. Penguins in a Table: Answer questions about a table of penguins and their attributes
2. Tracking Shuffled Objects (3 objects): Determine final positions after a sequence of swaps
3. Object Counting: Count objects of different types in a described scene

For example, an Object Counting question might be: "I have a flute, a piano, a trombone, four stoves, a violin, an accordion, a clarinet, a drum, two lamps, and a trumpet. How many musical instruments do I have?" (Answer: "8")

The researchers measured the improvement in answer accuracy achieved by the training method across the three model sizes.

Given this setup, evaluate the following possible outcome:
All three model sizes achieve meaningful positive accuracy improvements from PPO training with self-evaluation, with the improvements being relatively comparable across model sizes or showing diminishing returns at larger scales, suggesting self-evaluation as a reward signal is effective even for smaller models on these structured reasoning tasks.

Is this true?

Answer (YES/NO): YES